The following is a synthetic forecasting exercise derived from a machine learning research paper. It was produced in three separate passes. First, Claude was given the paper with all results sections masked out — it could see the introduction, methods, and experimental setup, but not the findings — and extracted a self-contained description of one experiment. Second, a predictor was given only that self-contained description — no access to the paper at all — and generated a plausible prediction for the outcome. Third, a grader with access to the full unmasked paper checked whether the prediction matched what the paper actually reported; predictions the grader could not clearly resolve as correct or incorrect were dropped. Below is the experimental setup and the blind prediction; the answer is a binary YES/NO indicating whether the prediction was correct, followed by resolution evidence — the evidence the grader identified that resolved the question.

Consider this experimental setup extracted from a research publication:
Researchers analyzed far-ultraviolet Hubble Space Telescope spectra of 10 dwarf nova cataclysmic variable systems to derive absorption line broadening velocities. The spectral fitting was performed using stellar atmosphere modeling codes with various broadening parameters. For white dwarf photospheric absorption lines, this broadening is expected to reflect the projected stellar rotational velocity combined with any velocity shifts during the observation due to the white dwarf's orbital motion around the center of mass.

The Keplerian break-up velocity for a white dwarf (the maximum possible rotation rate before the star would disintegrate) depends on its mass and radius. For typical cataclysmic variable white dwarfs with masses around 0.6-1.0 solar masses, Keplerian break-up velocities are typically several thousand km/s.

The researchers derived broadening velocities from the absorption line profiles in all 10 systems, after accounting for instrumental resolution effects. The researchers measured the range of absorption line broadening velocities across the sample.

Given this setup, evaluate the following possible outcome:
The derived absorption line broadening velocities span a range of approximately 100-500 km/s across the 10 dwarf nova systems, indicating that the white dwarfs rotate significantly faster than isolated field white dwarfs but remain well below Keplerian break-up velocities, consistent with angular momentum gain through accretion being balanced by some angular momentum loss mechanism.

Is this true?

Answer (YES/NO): NO